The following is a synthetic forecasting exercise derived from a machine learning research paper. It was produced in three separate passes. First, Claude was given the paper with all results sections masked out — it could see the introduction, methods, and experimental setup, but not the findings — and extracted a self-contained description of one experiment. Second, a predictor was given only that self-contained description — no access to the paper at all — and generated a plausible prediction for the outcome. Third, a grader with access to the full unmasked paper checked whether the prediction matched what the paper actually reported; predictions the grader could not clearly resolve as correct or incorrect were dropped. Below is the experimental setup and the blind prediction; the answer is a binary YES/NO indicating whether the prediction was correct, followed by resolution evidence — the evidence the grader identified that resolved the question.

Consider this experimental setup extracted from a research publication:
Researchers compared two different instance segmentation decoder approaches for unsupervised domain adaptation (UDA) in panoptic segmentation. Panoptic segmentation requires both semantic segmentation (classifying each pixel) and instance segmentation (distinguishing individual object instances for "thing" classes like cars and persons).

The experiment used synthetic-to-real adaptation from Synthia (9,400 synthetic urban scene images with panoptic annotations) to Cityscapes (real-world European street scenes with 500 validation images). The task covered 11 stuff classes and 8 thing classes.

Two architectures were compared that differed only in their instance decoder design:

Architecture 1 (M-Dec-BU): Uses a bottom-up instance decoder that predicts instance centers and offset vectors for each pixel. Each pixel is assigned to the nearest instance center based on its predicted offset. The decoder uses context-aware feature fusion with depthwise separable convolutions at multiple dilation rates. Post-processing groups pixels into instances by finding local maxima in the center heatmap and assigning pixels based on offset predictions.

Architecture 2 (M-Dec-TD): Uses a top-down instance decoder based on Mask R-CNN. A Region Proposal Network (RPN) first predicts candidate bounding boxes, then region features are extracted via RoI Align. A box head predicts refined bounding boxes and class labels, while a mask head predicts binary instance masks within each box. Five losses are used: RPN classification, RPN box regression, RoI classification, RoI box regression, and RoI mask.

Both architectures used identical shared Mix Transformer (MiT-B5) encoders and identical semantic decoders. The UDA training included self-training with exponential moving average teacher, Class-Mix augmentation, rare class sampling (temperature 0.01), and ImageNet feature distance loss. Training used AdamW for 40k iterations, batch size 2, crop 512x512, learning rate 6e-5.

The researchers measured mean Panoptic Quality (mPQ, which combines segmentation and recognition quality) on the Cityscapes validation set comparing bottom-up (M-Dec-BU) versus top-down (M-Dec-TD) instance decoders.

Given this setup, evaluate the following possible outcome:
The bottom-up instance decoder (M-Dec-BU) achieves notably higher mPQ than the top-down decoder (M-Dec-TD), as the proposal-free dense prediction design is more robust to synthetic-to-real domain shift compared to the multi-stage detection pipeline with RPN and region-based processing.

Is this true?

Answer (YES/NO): NO